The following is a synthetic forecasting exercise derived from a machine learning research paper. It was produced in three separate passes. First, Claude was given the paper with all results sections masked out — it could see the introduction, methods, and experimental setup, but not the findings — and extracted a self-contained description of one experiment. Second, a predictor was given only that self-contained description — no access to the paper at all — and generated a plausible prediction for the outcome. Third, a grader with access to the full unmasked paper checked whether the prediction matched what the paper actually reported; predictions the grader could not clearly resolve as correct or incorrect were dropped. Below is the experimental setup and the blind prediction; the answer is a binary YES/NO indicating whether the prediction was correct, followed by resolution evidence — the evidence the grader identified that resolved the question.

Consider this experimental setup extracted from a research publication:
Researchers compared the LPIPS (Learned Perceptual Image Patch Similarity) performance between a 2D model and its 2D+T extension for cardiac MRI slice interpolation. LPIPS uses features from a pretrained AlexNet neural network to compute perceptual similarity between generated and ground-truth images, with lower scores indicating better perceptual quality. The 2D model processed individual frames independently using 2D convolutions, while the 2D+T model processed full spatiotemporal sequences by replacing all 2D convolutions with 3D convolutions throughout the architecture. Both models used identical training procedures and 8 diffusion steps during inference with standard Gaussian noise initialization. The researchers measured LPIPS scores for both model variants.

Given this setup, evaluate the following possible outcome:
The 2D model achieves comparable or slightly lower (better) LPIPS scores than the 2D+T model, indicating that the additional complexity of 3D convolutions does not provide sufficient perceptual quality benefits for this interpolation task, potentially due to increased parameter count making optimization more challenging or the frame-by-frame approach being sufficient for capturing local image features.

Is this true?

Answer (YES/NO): YES